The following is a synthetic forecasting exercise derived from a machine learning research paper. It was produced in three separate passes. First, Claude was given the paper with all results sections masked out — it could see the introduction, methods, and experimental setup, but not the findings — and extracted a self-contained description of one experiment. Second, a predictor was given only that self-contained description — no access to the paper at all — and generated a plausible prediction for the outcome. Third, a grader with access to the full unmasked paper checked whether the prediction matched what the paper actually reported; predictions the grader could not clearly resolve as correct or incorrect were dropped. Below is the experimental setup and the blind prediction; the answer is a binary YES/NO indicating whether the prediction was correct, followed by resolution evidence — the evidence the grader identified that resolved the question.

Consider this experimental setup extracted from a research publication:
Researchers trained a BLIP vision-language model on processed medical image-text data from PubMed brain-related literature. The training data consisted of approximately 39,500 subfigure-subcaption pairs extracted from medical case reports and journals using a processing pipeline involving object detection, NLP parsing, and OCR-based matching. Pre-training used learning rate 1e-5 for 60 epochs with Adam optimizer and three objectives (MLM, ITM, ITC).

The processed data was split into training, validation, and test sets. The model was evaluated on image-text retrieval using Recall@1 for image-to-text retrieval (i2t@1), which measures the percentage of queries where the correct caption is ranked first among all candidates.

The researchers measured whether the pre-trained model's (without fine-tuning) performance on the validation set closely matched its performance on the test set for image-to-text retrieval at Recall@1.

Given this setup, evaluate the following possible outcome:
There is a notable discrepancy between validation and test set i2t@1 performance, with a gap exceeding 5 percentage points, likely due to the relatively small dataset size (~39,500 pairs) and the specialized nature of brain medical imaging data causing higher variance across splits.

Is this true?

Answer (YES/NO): NO